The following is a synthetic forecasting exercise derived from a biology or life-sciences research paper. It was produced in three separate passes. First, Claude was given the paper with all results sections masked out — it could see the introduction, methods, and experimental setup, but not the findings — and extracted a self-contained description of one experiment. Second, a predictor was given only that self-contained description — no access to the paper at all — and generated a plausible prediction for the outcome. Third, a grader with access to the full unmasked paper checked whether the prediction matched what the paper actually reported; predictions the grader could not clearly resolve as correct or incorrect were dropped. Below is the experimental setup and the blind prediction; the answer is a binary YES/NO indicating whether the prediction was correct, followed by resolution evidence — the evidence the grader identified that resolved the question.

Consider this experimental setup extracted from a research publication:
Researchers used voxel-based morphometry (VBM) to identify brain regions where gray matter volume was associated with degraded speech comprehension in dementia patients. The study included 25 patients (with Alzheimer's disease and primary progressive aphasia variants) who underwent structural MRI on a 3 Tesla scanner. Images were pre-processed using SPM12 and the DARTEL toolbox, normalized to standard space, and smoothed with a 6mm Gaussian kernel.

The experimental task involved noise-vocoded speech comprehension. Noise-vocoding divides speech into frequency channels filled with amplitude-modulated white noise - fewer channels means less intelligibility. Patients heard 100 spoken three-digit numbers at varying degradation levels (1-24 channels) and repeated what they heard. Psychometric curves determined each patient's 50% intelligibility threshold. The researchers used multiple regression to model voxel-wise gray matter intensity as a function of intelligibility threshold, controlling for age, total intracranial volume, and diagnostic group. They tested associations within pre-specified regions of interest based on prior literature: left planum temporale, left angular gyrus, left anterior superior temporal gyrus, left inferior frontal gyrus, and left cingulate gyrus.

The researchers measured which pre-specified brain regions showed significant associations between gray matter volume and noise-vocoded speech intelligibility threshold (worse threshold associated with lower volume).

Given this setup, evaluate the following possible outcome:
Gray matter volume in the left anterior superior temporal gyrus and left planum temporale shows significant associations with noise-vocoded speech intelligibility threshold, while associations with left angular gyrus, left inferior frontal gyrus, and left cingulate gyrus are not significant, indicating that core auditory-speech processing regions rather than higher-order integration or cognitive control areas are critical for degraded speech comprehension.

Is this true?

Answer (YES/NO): NO